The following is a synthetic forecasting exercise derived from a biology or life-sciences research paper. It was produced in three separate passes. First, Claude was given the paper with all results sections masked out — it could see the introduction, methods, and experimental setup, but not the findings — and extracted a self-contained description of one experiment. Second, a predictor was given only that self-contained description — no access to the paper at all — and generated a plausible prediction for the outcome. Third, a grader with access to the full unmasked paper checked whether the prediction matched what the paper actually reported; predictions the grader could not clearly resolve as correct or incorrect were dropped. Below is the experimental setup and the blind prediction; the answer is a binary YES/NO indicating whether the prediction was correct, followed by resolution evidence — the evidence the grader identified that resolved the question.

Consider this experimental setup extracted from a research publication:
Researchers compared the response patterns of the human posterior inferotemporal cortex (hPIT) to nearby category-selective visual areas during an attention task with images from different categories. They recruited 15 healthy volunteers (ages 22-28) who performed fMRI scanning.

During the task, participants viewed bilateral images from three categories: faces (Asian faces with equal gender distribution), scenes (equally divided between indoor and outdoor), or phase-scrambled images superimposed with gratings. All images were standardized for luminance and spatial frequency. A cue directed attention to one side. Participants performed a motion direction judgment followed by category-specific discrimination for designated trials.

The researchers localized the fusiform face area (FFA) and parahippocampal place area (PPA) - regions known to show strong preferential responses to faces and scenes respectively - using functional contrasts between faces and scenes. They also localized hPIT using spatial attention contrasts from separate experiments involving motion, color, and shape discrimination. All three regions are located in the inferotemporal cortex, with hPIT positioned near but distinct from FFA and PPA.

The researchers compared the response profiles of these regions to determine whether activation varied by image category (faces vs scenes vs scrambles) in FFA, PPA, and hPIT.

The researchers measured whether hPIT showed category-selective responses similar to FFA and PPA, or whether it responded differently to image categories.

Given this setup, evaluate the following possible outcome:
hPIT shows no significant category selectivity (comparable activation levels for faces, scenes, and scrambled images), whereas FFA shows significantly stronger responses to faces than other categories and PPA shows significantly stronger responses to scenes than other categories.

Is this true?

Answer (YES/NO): YES